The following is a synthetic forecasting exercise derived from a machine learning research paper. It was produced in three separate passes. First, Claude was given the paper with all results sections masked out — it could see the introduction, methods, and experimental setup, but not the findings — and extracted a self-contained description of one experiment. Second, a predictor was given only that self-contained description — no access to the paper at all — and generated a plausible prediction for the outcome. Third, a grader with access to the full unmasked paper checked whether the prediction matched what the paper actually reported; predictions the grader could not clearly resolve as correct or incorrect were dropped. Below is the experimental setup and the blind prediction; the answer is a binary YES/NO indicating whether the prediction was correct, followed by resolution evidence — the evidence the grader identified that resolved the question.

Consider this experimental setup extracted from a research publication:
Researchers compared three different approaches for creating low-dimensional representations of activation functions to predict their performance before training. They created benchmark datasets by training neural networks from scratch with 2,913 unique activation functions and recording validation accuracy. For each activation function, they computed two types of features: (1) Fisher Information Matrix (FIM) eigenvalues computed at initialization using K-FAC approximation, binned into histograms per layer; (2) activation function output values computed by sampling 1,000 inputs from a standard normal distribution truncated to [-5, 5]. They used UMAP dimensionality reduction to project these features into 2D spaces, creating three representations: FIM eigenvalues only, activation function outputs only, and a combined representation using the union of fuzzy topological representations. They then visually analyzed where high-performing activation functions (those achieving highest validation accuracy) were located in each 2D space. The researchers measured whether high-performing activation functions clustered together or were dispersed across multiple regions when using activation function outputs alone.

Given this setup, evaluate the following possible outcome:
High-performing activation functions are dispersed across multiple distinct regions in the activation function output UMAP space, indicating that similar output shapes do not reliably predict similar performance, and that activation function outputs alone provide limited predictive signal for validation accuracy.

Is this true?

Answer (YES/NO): NO